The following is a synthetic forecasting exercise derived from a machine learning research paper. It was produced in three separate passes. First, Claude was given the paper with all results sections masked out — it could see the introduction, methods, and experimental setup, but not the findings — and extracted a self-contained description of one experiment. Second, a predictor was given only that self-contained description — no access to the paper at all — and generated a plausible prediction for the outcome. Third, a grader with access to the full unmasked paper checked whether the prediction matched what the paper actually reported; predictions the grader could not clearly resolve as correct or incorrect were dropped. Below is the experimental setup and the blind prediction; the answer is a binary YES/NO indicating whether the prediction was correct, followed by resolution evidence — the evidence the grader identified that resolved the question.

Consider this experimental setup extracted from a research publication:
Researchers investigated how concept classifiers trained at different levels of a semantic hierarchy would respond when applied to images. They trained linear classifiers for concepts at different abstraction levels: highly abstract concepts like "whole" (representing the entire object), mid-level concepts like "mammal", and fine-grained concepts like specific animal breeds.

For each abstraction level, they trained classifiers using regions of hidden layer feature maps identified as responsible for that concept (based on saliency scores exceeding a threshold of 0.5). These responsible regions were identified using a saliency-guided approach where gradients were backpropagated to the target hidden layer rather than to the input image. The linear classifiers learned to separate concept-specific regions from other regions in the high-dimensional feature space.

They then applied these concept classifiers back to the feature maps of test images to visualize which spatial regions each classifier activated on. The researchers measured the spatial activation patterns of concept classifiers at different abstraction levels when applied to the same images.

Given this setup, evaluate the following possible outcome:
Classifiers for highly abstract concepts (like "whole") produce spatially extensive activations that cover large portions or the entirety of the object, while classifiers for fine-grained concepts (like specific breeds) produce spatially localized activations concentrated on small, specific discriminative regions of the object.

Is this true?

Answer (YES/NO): YES